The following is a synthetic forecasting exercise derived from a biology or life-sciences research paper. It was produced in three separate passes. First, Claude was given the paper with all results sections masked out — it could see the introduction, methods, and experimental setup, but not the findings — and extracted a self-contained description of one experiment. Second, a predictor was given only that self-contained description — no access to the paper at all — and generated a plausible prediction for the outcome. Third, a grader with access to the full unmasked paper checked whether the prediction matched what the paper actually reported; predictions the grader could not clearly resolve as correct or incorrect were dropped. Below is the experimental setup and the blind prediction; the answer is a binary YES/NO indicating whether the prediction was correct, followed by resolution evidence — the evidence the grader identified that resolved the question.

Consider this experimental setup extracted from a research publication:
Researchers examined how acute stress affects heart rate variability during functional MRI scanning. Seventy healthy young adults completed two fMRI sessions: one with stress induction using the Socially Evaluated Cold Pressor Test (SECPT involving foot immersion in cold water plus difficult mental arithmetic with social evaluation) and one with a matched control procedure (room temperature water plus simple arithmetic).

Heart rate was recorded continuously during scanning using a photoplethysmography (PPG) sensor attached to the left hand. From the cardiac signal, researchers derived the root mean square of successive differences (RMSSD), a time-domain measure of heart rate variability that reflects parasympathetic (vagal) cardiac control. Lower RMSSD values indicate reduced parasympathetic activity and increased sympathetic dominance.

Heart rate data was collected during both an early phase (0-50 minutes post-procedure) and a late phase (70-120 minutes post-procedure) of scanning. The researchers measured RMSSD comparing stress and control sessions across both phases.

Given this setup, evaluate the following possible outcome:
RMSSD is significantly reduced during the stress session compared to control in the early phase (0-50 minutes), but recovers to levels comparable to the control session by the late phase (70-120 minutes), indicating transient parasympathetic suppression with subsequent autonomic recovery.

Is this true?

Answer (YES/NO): NO